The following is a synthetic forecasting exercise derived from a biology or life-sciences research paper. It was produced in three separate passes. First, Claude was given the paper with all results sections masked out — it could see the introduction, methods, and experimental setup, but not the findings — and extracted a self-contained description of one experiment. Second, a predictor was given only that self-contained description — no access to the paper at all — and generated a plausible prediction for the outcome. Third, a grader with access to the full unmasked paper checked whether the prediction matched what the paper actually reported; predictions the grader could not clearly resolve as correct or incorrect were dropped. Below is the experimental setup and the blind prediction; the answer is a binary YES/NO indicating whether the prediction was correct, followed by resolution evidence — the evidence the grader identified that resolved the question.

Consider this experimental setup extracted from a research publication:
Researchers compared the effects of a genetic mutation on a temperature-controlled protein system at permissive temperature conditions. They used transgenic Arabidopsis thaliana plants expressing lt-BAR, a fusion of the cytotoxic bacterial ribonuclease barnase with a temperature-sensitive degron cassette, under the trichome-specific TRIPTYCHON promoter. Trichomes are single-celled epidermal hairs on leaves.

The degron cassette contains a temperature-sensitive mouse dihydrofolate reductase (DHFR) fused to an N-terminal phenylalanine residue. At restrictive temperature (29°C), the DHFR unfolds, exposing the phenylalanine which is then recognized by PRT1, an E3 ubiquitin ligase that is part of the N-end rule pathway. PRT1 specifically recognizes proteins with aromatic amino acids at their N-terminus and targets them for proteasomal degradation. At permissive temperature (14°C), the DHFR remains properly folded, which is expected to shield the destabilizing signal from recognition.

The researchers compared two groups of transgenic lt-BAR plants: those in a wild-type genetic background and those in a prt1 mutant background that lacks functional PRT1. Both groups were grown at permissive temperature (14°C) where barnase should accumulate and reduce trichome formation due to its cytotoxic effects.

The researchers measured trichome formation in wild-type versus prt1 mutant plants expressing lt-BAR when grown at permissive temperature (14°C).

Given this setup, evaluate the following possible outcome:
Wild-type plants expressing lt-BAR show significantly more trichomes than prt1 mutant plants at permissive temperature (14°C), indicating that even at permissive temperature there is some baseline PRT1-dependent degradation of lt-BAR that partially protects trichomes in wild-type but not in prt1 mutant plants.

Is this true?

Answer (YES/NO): NO